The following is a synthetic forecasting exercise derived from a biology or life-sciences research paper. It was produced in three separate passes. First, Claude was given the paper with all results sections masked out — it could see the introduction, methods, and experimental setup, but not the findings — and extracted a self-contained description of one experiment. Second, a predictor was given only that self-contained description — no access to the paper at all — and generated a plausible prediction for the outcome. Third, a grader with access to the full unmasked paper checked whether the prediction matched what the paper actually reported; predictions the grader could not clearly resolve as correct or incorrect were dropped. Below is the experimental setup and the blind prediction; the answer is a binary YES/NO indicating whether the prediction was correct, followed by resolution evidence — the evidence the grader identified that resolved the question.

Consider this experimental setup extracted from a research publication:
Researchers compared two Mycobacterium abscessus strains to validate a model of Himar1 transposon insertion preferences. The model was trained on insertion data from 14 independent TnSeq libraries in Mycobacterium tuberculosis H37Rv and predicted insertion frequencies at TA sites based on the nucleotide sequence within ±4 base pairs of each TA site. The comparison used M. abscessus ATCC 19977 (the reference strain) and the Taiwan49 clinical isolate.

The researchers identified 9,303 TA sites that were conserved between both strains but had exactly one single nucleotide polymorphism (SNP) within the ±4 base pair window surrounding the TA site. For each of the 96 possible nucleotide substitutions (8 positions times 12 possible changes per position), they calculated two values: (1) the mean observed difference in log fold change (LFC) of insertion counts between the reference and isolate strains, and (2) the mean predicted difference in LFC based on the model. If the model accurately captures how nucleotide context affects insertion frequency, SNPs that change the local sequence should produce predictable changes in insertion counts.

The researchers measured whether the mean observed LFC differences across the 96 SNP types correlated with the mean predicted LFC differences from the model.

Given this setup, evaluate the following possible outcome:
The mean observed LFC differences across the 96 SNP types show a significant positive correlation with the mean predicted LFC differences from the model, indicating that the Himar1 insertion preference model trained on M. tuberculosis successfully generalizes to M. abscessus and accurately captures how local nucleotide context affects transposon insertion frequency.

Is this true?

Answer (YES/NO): YES